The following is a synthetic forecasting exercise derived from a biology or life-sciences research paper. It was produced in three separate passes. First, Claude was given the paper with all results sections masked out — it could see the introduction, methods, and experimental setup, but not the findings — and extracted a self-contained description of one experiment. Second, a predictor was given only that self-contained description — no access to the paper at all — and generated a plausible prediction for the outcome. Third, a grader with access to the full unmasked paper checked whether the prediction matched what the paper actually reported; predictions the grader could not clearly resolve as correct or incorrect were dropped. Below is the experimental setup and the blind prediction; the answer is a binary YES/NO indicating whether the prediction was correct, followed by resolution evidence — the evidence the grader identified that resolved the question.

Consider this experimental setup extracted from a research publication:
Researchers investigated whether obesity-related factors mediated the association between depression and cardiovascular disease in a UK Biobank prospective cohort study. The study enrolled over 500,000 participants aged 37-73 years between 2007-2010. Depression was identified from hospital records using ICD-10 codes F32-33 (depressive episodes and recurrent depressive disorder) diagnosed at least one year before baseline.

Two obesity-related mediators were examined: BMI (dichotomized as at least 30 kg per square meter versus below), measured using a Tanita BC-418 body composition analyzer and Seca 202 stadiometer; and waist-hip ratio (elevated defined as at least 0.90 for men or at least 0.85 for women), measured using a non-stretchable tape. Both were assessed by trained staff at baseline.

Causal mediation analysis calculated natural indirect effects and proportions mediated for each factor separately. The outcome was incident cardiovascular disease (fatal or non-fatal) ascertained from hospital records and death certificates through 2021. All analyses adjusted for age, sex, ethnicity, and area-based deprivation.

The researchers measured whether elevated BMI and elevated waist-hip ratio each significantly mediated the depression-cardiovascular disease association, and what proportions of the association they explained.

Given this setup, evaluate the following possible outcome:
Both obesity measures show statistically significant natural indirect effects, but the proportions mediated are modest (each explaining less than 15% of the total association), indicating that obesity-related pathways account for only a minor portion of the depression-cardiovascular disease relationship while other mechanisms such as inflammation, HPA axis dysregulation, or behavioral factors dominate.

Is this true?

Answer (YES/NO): YES